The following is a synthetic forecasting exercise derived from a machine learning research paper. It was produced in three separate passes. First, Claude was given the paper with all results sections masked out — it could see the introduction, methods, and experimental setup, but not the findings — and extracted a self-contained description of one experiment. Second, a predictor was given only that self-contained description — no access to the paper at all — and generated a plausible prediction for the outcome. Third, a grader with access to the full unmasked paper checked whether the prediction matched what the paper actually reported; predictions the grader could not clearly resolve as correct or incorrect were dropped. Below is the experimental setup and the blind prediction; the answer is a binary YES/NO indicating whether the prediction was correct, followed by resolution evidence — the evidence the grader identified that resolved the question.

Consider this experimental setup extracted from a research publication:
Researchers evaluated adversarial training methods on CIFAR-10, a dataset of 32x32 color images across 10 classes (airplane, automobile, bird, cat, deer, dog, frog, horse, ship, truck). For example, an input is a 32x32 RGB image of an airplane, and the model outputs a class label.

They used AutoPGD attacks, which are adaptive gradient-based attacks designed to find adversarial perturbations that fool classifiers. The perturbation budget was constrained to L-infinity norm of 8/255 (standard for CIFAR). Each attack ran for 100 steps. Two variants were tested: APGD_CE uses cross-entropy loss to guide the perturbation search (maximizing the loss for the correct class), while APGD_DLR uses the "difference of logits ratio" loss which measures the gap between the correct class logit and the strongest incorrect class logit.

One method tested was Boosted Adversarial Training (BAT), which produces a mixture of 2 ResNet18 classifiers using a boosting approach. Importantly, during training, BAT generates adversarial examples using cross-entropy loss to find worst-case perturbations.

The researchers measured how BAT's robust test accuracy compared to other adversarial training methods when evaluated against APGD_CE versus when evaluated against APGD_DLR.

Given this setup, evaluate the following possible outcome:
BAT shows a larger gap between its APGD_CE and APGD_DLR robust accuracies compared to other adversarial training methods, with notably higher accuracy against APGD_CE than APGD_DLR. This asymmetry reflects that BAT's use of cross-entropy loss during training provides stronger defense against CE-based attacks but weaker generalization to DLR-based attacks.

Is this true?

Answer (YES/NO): YES